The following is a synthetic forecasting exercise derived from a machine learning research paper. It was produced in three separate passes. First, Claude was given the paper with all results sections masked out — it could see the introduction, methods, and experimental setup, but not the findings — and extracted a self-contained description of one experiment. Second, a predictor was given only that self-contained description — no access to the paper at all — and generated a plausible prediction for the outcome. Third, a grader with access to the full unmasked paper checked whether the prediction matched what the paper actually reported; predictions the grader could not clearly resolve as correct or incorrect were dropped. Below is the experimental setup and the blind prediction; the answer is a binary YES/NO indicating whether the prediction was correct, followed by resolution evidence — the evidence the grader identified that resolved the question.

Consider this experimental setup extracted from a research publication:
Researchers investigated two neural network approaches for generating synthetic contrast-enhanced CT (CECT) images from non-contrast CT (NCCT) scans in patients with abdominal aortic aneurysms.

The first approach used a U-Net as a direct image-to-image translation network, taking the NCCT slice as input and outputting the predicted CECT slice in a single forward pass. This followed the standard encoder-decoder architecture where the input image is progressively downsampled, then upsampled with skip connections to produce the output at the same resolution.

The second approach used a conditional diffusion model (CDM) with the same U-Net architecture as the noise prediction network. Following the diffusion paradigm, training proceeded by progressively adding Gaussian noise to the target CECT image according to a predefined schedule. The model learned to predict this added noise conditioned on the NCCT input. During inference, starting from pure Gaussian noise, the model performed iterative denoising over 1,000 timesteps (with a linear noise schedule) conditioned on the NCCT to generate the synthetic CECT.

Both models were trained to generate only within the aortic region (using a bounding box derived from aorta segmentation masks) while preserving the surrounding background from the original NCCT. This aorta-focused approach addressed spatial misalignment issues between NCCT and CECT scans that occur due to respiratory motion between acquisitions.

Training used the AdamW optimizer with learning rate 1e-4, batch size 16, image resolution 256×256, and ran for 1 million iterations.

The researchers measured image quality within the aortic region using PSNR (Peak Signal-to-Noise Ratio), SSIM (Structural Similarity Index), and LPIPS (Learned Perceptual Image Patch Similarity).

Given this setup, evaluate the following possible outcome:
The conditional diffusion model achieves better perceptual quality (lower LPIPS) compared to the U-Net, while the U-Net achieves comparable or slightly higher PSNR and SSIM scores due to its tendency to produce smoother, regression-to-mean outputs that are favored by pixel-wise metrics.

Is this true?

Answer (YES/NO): NO